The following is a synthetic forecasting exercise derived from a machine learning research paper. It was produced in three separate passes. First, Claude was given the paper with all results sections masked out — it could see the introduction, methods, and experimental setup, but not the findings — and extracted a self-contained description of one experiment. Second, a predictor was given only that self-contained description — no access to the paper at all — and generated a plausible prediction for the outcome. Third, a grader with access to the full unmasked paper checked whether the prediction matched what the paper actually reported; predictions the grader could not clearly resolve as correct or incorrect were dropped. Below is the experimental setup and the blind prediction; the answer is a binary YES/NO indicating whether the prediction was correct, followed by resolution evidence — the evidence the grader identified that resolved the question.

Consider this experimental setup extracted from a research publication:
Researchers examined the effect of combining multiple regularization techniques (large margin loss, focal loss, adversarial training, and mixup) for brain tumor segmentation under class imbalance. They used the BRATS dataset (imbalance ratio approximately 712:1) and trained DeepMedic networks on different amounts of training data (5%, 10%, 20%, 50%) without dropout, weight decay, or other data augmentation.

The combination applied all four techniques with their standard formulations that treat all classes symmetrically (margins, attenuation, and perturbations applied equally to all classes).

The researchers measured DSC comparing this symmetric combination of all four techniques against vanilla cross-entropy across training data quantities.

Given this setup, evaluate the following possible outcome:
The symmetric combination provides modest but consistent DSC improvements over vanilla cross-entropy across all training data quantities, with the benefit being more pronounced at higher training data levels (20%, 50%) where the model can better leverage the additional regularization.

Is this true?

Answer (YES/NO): NO